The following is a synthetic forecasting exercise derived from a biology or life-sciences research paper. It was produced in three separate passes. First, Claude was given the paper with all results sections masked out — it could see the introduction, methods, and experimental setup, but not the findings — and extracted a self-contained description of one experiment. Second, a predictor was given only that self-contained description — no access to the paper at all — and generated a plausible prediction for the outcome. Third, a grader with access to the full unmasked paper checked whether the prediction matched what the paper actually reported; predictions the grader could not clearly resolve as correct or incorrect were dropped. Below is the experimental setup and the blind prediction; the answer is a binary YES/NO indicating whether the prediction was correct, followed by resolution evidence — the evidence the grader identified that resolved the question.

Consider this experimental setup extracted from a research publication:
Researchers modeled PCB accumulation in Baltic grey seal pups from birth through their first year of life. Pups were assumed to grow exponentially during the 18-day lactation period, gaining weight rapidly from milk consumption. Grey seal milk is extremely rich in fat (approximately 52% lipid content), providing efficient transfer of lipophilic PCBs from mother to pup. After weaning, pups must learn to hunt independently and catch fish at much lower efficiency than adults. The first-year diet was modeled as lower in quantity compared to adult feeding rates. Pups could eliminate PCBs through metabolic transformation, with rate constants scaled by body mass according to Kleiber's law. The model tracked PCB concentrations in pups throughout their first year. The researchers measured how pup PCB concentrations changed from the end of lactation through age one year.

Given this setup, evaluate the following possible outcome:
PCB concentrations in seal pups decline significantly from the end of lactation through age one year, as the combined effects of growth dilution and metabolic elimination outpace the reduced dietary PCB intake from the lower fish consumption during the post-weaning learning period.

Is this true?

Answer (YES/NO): NO